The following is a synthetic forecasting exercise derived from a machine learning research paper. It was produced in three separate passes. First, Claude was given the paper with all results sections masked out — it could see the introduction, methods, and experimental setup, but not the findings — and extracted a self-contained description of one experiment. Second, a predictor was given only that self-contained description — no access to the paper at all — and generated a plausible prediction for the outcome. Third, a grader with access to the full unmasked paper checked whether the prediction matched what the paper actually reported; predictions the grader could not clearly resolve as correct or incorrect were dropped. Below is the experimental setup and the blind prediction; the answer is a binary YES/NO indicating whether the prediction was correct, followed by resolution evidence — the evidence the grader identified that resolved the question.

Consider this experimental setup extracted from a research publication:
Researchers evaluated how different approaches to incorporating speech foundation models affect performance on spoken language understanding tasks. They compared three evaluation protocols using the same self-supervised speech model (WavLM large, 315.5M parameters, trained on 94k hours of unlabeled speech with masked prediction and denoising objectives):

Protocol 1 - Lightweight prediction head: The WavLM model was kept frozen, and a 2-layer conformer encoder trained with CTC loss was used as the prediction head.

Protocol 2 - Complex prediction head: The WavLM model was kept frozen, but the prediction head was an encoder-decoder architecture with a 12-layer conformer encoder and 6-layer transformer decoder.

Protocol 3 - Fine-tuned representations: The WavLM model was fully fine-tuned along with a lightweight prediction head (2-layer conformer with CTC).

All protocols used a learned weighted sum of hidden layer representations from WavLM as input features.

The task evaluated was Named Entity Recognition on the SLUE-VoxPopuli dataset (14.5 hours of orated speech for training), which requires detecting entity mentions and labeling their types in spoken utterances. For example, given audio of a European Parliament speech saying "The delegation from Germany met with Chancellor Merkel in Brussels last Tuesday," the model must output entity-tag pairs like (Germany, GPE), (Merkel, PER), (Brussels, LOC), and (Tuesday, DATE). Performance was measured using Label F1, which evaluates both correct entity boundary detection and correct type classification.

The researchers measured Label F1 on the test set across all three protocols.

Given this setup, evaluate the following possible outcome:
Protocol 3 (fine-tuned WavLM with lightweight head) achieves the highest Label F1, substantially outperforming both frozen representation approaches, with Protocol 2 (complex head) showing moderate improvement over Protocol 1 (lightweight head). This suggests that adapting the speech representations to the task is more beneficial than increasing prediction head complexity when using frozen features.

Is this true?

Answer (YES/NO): NO